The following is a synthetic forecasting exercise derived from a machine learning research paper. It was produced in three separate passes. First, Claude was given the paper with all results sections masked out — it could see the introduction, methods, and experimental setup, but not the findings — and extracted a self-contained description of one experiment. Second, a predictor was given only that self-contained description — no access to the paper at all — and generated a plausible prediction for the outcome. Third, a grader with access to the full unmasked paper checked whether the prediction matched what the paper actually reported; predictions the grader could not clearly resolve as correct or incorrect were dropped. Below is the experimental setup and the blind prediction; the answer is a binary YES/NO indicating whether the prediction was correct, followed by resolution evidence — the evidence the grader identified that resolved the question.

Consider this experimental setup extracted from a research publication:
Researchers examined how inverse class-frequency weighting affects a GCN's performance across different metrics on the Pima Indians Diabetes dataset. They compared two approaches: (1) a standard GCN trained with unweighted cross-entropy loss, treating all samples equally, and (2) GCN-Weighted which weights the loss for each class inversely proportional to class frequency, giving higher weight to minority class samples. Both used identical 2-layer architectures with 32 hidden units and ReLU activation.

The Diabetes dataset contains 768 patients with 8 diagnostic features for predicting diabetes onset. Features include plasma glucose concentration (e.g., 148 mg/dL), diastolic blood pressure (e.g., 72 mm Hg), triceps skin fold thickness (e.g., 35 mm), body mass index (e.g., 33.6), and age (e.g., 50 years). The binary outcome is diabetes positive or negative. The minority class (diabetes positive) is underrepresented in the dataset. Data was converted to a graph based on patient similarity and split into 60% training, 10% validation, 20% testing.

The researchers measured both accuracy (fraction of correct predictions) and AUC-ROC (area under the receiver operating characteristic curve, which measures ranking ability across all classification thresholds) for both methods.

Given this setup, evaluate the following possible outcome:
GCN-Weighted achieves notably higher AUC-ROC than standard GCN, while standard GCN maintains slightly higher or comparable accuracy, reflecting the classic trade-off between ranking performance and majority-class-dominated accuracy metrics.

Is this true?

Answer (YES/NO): NO